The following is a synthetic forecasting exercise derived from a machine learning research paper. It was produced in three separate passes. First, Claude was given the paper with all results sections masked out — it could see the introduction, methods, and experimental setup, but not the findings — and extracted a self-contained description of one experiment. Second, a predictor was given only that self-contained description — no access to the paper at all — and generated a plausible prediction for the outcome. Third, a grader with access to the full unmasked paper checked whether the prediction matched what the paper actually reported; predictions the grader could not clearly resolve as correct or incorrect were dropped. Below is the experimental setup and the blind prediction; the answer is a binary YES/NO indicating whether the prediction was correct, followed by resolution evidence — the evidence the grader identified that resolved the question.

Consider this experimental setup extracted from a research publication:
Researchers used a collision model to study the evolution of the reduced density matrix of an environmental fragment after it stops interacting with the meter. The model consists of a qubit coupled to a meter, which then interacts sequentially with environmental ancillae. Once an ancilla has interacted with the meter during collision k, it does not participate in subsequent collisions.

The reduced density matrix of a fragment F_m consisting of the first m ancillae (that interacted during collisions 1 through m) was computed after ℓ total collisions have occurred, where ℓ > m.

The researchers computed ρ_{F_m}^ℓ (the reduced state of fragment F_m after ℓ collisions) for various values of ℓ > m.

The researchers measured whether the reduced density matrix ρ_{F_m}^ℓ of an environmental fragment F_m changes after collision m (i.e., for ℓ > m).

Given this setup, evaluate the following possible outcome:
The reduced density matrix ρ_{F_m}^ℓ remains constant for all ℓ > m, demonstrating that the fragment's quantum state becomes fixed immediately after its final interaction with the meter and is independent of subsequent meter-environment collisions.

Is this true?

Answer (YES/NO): YES